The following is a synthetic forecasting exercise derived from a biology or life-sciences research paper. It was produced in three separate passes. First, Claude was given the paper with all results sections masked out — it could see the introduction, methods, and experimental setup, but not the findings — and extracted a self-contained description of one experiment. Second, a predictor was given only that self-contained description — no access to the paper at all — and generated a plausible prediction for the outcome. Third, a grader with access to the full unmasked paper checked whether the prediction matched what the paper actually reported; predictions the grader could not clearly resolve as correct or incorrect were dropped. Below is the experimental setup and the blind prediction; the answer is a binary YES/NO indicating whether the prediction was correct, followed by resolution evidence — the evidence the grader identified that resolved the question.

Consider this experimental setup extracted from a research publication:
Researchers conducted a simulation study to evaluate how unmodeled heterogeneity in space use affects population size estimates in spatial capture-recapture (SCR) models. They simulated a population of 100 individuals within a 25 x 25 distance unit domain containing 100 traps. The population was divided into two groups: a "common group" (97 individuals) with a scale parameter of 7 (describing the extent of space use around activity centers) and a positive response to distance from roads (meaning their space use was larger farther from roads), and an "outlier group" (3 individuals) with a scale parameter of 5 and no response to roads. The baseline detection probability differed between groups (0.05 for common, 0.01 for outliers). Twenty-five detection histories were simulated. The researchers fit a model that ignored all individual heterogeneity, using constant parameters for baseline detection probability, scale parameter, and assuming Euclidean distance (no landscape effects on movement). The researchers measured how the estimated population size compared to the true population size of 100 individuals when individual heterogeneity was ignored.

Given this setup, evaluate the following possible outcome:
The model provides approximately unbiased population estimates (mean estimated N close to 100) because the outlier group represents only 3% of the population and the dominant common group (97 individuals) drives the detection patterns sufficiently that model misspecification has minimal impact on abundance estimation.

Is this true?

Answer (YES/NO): NO